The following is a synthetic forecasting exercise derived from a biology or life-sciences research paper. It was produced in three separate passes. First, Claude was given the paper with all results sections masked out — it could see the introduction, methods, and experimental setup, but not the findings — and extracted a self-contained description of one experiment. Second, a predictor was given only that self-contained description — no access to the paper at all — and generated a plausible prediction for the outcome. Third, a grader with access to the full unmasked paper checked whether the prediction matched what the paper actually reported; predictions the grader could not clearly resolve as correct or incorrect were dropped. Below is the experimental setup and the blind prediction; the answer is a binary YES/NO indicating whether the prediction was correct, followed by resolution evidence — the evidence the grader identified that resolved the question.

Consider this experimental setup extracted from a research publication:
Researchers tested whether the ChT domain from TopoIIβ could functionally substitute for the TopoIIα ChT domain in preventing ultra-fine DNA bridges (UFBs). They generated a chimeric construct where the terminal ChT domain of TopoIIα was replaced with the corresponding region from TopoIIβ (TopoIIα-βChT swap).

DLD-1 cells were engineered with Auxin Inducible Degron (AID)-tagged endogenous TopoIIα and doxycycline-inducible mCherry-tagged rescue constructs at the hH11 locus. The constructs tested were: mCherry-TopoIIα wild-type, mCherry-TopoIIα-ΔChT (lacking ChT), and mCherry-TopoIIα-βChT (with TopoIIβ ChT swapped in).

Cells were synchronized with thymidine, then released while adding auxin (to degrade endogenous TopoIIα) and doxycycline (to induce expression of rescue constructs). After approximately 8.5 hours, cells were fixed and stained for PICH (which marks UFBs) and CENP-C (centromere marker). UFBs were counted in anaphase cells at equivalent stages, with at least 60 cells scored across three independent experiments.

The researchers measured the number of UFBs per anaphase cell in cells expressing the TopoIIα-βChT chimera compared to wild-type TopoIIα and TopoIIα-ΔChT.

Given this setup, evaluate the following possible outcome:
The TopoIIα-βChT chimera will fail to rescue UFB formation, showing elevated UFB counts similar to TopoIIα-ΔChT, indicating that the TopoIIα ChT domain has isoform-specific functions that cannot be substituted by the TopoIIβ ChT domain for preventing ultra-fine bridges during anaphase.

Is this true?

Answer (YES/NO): YES